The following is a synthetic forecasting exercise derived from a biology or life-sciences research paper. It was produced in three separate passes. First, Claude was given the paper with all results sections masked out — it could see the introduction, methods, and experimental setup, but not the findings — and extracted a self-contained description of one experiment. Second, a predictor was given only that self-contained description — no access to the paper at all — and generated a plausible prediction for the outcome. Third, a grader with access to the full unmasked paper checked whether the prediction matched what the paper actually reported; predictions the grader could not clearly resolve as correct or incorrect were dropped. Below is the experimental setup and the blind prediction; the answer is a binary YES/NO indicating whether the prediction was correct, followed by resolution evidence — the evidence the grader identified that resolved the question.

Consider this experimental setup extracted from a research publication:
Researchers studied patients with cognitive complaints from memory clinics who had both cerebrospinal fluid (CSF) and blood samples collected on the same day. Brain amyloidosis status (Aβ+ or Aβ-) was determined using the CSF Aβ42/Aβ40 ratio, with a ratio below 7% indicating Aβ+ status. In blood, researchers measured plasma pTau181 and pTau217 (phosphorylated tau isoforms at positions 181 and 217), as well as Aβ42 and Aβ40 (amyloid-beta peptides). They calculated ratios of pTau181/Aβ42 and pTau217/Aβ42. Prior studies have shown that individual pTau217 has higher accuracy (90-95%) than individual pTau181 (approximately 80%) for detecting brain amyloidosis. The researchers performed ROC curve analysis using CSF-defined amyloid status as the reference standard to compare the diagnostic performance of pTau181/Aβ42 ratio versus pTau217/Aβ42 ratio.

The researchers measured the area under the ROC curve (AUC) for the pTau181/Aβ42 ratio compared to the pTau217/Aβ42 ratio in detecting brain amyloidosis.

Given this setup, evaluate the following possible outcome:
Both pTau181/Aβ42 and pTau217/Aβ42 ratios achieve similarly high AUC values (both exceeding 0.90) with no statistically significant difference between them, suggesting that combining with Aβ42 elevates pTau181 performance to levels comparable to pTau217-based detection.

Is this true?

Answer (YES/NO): YES